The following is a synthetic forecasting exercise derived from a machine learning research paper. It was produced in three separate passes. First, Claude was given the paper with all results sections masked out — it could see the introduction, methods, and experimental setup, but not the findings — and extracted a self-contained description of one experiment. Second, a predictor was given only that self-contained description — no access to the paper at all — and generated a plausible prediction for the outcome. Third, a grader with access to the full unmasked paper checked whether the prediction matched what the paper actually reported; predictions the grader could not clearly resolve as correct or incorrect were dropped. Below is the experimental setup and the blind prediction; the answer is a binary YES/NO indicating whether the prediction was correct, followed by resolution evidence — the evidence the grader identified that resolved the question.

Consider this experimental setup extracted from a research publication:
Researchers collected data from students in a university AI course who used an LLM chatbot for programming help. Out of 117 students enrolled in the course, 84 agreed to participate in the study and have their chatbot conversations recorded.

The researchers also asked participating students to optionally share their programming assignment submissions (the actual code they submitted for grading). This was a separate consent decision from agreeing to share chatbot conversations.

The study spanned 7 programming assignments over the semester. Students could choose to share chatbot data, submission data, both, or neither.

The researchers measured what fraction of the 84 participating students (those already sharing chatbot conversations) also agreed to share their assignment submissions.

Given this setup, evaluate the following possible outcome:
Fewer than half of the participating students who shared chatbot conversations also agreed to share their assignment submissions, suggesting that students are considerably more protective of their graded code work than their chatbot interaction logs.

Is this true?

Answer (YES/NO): NO